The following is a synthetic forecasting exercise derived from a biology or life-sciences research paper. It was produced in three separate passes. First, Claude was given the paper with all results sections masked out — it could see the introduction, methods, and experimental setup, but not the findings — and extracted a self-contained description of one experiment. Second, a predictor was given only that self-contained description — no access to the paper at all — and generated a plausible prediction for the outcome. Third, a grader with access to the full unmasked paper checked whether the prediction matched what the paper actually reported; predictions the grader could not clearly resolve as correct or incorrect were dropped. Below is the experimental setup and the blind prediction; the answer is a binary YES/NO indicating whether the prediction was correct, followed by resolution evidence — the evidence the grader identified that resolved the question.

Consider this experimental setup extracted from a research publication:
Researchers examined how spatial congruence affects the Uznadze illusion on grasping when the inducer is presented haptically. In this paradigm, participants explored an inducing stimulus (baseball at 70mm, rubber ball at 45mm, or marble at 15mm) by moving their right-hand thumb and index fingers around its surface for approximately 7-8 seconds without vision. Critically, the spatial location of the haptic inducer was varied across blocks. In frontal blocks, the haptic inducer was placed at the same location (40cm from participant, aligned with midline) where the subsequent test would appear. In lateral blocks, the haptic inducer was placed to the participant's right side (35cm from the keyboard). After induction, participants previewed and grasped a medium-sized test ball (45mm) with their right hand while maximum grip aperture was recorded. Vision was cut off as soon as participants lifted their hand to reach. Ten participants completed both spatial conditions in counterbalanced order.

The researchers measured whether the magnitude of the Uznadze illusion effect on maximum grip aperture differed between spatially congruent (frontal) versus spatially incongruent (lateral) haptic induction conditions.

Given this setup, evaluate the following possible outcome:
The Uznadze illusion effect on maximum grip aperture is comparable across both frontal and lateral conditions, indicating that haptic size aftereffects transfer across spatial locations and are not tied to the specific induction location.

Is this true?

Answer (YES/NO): NO